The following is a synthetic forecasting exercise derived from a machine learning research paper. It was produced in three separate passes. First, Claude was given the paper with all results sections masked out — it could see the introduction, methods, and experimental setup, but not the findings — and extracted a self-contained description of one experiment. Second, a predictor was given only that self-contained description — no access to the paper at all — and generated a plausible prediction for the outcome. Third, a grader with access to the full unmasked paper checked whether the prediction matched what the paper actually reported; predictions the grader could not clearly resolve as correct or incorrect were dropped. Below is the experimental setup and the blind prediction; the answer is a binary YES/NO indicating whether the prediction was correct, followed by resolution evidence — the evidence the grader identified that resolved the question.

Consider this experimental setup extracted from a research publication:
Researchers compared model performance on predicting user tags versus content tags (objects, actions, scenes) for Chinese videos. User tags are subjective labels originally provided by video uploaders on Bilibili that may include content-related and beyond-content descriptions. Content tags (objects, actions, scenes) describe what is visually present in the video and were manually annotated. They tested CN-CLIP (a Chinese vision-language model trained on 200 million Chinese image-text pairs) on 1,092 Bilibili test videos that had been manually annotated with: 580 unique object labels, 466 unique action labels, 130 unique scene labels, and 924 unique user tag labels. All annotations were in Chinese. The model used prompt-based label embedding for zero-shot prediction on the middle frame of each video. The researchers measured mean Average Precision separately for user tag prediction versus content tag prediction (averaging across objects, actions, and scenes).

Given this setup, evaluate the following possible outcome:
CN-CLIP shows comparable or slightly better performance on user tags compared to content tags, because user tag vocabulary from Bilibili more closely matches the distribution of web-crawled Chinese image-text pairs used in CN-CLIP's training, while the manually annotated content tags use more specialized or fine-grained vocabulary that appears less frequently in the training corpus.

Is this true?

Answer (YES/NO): NO